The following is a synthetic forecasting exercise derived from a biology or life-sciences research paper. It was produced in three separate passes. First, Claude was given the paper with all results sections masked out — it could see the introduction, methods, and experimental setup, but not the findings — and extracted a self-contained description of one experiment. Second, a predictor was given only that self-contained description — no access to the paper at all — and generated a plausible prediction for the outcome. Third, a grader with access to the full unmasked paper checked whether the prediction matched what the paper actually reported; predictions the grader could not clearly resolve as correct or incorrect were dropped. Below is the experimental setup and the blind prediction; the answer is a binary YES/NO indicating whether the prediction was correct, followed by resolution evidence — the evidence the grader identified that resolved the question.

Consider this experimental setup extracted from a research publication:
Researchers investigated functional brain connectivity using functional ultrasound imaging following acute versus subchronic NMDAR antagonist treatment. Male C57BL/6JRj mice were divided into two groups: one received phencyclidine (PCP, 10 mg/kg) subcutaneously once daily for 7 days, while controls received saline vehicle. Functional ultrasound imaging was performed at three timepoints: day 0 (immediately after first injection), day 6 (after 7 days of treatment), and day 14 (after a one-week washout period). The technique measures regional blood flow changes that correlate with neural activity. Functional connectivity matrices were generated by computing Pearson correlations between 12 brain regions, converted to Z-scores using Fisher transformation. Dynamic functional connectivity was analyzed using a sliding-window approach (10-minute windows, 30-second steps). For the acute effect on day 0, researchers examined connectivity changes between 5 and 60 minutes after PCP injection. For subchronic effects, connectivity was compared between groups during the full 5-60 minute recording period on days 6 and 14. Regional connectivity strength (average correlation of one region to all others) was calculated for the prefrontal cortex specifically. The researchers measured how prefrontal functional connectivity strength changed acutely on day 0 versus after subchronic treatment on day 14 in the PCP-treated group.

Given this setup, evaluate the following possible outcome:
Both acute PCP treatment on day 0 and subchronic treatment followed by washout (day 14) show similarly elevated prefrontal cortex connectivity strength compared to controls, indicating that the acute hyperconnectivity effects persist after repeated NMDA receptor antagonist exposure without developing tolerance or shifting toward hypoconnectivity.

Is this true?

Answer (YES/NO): NO